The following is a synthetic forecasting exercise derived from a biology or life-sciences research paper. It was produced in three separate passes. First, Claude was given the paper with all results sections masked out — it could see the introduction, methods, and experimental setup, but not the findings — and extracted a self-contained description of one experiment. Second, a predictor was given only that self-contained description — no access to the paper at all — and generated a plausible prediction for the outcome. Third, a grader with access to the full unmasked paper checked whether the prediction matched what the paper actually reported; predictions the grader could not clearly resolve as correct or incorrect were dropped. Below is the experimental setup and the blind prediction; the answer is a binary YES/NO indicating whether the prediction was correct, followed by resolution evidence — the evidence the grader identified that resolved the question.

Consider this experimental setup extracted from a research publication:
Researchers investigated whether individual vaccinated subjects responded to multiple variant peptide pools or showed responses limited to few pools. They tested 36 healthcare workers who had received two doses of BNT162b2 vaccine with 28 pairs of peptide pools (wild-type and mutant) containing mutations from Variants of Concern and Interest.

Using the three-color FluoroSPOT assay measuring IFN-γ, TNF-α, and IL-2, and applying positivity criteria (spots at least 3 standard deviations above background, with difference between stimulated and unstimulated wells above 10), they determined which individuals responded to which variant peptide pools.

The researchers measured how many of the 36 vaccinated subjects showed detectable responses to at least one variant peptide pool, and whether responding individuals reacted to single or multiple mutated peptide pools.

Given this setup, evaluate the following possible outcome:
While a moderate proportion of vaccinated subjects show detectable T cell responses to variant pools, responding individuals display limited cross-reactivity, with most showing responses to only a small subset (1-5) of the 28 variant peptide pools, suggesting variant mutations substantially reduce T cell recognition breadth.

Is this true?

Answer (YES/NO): NO